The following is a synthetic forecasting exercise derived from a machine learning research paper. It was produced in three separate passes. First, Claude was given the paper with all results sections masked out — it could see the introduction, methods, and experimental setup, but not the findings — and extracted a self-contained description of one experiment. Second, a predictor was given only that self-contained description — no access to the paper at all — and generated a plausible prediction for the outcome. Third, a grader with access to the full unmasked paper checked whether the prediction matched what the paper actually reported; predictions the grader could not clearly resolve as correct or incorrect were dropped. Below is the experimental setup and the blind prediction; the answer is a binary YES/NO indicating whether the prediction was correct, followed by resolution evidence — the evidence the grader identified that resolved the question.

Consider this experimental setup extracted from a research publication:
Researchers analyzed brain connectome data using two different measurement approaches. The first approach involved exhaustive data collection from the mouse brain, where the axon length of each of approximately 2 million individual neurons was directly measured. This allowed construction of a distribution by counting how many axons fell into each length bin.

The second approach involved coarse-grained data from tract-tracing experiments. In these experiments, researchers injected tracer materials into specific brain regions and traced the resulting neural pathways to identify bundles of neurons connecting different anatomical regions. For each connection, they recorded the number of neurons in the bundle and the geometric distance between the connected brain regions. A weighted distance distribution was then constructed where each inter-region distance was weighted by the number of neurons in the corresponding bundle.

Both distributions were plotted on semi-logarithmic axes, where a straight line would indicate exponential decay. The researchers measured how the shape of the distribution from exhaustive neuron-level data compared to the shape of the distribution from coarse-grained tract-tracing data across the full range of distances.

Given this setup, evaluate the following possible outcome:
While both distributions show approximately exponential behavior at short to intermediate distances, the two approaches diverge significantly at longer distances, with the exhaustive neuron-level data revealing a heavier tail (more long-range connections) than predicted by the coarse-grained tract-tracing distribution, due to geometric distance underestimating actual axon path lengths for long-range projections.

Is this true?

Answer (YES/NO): NO